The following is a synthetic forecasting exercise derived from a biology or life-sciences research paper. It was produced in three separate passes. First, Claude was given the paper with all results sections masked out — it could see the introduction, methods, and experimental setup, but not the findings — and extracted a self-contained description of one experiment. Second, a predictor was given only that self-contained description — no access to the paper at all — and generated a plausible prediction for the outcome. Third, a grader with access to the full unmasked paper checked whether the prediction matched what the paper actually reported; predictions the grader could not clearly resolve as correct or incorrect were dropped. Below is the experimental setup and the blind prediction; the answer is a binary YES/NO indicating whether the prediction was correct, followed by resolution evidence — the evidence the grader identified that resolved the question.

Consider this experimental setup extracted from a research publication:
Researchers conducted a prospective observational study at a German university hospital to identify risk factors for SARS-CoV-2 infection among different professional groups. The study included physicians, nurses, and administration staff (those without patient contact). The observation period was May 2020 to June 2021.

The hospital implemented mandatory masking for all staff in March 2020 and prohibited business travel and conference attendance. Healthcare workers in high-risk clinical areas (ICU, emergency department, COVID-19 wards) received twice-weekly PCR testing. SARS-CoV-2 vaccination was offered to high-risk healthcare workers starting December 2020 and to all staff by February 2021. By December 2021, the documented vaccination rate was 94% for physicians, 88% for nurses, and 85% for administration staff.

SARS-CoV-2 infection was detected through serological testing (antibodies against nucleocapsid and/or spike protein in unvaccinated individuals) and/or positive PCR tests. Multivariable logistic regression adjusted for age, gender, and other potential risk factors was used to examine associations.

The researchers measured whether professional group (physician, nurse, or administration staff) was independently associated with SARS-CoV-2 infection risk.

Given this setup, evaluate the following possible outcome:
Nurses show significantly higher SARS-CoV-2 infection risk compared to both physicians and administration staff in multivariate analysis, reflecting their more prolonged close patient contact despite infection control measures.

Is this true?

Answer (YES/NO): NO